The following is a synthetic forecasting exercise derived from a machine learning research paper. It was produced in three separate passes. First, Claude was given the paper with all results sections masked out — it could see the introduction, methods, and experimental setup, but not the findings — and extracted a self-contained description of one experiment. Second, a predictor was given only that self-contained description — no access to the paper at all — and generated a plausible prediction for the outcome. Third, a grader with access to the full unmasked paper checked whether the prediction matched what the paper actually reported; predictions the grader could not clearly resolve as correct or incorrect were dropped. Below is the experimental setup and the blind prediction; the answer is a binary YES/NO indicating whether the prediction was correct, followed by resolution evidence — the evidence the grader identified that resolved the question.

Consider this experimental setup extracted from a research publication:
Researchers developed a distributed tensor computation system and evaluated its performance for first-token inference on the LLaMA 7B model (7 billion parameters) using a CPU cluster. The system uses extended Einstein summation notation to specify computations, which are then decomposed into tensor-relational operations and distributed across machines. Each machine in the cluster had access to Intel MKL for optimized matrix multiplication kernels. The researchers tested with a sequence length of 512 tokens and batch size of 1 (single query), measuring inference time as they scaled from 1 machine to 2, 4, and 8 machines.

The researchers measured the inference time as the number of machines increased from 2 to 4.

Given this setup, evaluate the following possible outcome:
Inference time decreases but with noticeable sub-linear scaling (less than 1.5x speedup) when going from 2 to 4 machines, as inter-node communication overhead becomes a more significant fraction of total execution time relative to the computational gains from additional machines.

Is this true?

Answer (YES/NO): NO